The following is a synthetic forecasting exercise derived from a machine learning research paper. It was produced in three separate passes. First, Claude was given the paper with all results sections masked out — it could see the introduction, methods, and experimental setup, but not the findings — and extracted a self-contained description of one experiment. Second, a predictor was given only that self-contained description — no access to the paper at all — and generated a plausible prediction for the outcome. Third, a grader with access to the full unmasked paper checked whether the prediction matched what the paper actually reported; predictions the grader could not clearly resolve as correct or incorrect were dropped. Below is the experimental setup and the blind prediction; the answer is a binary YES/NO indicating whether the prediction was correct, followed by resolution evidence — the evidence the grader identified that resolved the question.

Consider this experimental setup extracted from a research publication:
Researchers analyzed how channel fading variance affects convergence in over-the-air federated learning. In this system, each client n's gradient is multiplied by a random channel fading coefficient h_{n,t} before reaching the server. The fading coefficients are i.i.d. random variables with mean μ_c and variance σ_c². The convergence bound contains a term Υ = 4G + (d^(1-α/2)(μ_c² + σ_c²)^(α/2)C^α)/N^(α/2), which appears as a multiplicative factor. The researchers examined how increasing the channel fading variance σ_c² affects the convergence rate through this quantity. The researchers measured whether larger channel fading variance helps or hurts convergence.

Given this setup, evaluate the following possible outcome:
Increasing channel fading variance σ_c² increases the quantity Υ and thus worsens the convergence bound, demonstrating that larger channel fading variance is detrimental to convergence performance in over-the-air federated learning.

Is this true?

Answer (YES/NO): YES